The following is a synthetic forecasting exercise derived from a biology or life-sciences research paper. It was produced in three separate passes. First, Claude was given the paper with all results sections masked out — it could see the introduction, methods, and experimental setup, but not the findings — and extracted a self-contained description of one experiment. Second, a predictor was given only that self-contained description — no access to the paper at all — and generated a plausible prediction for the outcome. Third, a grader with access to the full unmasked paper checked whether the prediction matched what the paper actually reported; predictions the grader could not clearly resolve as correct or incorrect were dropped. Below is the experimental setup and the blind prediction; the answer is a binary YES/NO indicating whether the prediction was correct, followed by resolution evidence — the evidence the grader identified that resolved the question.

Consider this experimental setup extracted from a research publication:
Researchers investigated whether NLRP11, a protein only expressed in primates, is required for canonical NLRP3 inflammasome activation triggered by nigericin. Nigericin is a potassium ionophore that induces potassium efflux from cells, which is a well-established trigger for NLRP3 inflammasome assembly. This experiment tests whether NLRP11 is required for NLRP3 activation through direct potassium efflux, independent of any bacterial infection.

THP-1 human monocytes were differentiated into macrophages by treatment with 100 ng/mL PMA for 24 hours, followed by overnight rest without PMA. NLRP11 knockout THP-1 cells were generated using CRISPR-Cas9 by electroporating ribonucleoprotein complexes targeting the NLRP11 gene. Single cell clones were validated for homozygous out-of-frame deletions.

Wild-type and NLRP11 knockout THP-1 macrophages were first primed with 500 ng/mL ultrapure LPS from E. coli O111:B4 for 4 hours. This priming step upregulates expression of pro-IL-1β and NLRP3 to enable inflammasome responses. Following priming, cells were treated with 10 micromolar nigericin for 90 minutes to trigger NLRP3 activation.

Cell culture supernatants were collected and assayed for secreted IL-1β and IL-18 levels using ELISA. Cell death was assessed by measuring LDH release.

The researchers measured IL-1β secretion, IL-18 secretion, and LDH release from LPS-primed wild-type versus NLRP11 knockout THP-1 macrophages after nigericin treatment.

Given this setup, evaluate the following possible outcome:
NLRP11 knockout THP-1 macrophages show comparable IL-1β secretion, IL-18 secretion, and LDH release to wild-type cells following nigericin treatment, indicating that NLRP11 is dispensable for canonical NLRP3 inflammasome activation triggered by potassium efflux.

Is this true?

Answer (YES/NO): NO